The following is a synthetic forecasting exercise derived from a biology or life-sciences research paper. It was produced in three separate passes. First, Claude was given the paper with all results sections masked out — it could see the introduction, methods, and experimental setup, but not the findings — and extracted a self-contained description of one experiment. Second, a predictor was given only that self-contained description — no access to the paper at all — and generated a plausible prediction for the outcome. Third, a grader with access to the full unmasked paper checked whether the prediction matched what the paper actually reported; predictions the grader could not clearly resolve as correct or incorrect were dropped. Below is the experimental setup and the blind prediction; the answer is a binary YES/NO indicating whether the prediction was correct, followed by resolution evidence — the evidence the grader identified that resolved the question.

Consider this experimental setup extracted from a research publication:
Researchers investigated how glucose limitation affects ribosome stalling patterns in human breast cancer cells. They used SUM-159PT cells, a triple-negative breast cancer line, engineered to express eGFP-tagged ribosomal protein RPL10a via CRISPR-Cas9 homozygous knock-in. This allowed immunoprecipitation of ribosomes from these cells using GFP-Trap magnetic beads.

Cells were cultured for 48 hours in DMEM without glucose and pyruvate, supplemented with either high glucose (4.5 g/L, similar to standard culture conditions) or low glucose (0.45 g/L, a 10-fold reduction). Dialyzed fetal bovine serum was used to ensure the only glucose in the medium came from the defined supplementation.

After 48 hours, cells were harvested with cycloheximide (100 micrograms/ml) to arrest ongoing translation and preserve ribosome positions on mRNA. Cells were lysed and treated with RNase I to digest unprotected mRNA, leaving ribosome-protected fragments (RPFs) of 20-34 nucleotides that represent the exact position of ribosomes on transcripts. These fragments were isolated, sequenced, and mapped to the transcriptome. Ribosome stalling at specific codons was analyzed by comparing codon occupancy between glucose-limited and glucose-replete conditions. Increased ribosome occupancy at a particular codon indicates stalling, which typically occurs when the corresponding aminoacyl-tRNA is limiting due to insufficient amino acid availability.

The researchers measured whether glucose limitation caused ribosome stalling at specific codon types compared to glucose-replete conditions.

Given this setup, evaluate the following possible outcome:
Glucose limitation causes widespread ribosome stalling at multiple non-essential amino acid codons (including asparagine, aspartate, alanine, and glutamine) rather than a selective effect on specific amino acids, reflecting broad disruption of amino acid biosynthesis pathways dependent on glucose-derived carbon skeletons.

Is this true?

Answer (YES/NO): NO